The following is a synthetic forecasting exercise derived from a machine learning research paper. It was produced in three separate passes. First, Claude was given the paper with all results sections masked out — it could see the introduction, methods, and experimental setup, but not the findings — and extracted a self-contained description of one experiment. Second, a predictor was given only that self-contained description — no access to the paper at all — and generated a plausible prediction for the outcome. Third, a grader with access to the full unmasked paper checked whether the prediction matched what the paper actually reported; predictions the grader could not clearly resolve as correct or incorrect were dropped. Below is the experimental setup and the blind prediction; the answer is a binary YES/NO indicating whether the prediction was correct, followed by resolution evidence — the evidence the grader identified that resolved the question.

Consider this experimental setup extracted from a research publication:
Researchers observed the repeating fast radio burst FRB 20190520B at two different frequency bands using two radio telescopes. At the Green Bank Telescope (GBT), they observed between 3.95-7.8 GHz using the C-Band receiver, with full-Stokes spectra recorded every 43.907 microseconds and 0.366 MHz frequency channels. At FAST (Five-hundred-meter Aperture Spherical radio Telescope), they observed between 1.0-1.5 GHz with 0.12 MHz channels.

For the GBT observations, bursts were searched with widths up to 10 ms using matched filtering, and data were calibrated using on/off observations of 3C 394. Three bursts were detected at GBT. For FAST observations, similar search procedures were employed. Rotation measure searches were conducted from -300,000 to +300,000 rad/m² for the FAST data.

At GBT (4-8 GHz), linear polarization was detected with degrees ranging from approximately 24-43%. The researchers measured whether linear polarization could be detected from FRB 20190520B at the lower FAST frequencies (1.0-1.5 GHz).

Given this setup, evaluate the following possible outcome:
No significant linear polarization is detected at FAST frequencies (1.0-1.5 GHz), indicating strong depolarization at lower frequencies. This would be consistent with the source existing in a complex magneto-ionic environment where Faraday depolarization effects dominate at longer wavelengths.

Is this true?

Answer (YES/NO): YES